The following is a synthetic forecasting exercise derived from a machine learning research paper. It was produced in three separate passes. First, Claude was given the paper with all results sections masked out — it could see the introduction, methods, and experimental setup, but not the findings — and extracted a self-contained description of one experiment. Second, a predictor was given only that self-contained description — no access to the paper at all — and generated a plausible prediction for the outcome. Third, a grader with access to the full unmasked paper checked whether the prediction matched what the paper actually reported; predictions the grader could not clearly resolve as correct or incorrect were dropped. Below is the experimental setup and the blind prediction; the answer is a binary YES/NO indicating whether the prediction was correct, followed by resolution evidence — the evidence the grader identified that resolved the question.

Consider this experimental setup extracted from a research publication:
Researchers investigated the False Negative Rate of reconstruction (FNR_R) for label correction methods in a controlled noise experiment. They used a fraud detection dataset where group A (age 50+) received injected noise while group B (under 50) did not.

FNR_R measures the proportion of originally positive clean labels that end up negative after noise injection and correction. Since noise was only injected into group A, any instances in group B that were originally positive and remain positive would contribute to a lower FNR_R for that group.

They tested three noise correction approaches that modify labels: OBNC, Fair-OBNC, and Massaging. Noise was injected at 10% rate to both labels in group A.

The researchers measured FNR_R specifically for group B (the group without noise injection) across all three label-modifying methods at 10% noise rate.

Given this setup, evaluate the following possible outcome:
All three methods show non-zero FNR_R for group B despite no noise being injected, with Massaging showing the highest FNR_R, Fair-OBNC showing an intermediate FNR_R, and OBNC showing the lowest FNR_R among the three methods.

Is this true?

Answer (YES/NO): NO